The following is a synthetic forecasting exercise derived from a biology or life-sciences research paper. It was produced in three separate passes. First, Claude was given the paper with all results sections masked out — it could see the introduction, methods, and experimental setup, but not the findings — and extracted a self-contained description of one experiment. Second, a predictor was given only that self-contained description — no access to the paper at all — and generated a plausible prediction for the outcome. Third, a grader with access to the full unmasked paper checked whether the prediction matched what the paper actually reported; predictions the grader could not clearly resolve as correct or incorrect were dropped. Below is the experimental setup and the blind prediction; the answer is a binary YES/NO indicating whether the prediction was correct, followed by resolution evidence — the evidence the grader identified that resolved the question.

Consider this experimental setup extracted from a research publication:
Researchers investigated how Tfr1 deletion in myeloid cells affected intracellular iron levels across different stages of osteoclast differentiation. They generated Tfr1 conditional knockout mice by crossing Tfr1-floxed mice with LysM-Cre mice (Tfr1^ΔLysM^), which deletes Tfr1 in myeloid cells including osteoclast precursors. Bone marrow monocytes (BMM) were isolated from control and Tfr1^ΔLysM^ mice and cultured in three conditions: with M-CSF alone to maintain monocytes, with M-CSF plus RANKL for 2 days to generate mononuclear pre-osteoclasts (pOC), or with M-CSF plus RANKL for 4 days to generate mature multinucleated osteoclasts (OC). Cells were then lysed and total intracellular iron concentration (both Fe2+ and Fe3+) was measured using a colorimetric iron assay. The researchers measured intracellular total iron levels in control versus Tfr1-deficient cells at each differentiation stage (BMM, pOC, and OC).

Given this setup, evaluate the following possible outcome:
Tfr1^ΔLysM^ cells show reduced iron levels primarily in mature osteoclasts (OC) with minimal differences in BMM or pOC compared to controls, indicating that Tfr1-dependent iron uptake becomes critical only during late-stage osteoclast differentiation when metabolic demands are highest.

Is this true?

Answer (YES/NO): YES